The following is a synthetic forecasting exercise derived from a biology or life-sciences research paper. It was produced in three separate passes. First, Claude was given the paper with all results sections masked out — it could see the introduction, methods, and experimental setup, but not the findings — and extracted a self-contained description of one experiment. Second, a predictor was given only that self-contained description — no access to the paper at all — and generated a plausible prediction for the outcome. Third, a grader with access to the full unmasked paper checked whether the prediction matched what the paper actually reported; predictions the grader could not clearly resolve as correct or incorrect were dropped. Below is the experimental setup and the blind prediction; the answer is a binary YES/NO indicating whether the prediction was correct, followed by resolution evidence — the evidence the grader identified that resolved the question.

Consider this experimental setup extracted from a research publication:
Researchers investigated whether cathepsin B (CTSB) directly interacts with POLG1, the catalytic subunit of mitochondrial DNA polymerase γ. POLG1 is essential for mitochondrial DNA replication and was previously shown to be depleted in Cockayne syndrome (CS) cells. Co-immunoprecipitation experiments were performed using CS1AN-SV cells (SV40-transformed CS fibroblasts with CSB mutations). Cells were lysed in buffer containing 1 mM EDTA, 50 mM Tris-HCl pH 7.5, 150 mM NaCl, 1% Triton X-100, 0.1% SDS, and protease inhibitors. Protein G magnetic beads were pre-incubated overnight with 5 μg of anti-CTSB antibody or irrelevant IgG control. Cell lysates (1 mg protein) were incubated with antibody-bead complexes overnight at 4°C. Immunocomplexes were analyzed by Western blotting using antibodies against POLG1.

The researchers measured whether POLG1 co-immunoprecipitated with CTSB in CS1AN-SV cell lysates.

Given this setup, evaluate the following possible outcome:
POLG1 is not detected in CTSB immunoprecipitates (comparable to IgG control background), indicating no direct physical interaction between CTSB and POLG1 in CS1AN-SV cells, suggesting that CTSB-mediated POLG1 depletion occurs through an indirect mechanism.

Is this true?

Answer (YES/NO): NO